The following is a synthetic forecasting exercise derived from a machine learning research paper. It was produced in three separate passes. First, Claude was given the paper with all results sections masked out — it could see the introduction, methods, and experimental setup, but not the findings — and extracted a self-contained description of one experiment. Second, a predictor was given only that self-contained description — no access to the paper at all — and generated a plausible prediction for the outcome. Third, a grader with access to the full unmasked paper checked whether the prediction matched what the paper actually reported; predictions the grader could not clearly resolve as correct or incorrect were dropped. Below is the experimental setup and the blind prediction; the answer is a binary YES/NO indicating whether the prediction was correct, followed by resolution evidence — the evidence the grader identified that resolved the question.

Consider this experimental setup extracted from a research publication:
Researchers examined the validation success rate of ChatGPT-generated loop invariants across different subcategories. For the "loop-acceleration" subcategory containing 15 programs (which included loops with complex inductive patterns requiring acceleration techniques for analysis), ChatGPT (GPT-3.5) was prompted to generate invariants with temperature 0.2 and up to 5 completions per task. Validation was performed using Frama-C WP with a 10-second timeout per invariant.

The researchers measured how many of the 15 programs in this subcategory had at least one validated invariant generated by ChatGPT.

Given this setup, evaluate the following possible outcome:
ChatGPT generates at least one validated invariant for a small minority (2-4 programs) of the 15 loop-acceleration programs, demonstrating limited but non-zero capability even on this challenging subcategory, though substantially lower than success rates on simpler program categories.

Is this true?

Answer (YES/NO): NO